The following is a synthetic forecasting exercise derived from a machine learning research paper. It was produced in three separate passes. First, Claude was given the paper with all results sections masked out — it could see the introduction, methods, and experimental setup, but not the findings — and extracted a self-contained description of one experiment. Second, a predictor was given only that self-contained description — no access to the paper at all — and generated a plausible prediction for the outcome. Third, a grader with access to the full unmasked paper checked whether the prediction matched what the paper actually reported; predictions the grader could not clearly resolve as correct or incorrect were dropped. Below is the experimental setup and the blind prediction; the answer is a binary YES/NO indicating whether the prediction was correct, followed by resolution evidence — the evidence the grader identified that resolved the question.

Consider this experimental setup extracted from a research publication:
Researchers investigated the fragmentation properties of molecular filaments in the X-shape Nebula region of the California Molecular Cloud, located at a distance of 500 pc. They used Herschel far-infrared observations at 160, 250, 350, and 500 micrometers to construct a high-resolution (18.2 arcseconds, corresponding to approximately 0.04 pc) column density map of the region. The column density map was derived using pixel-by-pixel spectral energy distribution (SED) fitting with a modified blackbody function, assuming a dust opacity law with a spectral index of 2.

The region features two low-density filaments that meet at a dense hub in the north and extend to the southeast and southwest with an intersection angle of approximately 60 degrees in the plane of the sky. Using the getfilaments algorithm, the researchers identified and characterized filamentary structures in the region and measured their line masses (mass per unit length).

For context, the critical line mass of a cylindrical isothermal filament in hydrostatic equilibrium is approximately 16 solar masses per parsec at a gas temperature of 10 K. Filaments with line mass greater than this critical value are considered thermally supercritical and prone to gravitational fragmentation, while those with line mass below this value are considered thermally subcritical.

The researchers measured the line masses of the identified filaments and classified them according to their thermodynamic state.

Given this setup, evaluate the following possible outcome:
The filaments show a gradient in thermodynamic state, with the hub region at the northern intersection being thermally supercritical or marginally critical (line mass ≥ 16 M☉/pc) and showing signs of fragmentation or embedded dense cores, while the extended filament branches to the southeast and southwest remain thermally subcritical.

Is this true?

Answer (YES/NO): NO